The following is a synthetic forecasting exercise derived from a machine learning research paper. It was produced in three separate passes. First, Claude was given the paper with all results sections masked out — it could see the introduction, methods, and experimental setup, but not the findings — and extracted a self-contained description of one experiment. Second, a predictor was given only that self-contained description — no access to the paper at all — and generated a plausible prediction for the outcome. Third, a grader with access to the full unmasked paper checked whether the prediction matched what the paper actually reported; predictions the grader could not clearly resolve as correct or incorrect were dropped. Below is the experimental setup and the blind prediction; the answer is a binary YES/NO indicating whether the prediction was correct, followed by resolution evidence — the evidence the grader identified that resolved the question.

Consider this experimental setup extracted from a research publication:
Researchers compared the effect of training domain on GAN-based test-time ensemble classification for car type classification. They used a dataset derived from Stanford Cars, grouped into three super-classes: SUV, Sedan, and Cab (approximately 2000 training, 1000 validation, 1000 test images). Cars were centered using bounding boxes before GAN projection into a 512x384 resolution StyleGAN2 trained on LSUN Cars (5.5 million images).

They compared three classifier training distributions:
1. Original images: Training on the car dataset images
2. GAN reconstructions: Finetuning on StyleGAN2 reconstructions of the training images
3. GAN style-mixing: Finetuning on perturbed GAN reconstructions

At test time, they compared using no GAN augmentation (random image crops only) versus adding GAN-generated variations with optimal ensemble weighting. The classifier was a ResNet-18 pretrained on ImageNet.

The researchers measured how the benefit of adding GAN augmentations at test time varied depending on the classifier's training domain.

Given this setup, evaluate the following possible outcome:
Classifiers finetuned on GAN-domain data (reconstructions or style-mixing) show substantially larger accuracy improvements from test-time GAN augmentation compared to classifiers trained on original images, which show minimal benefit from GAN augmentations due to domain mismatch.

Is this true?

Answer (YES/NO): YES